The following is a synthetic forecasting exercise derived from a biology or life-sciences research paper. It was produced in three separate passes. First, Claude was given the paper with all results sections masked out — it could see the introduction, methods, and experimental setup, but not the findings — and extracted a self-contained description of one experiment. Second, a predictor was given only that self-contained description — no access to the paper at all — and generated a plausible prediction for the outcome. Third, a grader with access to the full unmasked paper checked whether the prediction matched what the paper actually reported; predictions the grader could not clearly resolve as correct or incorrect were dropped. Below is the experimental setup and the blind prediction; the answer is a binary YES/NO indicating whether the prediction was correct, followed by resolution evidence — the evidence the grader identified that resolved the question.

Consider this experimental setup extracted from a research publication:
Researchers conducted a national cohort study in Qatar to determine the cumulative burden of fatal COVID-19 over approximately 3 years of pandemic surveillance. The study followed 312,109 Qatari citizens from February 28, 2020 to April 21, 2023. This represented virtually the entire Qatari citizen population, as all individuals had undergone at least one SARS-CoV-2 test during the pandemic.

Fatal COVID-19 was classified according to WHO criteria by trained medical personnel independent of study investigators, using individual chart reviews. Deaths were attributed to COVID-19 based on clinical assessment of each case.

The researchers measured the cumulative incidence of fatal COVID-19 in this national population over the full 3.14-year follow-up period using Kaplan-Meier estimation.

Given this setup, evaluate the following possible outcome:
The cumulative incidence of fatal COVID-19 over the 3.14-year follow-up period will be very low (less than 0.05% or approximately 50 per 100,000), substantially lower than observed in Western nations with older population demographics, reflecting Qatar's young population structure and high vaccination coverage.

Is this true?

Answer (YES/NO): YES